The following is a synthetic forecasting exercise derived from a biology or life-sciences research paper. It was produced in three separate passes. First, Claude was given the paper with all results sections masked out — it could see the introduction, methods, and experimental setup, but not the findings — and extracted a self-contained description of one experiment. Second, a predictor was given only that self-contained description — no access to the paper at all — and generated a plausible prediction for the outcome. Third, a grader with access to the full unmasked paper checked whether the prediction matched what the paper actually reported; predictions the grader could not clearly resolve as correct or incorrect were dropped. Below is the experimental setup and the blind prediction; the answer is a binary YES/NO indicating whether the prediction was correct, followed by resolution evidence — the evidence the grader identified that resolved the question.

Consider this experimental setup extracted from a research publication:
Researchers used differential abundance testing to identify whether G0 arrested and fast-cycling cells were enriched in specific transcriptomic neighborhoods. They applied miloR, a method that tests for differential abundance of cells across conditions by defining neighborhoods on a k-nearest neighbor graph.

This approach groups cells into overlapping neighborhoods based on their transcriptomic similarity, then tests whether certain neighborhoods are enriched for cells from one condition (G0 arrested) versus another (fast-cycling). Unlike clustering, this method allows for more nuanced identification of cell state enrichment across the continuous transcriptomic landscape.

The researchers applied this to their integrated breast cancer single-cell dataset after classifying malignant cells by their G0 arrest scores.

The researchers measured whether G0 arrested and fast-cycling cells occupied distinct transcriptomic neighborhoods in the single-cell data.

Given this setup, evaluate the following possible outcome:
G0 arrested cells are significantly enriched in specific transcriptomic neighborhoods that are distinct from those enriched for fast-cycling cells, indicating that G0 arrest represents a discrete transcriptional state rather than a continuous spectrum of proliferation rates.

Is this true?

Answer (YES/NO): NO